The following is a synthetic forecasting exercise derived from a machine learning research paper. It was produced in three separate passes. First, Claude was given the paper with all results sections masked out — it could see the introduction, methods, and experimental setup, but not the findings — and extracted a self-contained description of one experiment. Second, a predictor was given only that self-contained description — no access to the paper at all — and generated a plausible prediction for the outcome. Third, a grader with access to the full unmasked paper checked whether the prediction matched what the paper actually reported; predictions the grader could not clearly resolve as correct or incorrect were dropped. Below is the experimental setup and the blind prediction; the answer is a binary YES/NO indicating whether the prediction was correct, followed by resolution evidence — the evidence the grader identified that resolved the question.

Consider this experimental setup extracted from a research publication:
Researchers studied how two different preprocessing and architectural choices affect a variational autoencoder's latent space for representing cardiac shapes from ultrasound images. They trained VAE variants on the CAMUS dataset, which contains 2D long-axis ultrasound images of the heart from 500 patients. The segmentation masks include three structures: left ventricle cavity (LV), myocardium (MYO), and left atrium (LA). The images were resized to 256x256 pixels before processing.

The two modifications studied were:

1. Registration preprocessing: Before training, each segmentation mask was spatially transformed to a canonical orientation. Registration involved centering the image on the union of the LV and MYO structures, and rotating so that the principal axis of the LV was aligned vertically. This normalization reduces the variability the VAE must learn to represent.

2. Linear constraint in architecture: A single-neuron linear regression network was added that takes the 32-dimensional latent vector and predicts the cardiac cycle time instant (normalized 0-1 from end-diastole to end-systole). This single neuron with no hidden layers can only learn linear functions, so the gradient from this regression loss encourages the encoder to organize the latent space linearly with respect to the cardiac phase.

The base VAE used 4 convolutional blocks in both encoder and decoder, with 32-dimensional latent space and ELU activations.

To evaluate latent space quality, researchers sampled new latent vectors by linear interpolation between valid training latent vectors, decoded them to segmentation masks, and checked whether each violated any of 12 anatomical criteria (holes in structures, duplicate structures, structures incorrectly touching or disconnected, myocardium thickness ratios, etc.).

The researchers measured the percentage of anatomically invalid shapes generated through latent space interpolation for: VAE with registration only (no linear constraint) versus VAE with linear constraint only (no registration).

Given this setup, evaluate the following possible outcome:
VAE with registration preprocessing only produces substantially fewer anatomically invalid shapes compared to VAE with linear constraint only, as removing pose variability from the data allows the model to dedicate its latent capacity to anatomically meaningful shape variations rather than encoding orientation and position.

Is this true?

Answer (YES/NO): YES